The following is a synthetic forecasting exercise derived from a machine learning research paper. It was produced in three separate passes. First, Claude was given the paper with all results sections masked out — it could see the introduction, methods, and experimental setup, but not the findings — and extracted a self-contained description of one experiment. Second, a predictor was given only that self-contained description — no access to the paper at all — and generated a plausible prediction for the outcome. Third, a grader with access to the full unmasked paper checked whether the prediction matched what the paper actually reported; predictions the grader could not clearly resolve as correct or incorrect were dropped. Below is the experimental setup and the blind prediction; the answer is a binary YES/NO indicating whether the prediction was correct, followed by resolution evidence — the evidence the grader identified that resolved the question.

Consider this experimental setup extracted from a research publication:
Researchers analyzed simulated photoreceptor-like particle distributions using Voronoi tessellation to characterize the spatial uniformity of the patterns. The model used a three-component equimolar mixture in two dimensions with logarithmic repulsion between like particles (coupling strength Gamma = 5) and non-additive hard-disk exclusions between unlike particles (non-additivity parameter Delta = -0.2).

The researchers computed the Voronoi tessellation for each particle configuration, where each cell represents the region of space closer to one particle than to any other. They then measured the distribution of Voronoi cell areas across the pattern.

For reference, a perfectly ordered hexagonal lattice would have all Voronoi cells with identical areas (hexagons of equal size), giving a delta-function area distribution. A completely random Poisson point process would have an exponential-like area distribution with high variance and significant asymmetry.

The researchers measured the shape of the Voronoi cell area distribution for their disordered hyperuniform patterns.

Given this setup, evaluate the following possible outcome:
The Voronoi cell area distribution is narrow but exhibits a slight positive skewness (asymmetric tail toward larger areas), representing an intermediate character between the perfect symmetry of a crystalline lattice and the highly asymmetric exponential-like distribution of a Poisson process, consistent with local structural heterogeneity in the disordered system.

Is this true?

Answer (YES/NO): NO